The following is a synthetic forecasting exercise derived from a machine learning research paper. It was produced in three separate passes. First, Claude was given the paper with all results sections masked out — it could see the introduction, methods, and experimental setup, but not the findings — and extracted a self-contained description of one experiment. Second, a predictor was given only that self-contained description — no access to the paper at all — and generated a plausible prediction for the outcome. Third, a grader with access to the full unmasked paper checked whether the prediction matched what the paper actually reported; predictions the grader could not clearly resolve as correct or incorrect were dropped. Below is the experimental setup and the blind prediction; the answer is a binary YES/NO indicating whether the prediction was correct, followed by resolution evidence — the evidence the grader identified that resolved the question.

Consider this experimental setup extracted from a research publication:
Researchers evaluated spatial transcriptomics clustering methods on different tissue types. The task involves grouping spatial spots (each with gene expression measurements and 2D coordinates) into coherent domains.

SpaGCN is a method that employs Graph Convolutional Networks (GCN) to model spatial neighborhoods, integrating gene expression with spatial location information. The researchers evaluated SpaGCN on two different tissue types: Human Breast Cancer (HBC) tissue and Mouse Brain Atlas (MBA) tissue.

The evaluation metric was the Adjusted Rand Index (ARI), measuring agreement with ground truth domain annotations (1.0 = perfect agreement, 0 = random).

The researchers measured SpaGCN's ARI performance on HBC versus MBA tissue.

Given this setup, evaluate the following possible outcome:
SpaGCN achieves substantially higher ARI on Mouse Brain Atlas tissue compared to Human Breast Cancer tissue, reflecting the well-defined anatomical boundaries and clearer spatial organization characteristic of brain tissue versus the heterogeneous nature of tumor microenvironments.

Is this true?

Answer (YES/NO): NO